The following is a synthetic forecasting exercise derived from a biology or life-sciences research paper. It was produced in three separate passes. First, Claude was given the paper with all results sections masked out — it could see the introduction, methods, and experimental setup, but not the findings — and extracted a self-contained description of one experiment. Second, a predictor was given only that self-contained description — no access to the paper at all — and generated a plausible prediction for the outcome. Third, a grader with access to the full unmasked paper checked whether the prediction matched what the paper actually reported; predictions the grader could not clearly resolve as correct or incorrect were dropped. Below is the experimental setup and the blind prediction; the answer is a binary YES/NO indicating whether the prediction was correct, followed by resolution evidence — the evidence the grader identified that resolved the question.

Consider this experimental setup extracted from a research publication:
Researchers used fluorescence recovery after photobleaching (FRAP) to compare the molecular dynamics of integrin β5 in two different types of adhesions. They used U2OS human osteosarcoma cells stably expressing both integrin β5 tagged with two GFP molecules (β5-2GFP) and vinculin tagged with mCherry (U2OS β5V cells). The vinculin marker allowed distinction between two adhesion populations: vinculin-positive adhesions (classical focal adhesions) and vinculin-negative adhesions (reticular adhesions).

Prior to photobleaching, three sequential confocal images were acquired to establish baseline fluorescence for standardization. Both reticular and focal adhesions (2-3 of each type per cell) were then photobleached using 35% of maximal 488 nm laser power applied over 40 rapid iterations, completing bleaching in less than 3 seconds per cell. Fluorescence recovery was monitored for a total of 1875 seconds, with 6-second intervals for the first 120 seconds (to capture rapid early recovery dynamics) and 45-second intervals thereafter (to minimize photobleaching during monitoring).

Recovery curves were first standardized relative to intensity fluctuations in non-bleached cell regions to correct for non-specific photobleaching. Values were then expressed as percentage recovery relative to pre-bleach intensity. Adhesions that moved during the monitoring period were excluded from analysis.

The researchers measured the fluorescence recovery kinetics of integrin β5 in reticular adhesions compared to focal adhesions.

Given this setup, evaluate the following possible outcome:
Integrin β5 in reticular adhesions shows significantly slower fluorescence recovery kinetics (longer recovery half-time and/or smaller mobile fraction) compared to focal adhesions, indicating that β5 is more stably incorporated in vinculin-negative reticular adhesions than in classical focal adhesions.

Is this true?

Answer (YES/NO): NO